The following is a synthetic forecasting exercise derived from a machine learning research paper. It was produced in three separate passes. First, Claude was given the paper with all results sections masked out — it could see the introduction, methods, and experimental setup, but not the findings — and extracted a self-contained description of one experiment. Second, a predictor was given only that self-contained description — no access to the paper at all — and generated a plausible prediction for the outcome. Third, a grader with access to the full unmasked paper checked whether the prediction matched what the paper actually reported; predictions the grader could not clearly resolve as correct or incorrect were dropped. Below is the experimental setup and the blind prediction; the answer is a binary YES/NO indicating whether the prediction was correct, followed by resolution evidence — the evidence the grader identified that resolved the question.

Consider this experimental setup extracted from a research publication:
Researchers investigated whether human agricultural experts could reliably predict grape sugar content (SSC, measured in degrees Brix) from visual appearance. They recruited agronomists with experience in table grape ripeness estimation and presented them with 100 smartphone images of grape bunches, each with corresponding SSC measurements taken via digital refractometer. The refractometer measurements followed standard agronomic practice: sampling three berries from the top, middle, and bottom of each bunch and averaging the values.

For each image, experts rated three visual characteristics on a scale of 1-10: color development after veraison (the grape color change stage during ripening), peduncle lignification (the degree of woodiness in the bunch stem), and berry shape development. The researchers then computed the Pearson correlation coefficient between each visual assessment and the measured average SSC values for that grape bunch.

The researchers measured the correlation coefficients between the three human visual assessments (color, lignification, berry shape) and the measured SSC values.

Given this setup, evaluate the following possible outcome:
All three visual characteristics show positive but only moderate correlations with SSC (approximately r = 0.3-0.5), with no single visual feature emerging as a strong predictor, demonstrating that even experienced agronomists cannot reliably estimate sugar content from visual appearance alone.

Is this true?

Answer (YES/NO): NO